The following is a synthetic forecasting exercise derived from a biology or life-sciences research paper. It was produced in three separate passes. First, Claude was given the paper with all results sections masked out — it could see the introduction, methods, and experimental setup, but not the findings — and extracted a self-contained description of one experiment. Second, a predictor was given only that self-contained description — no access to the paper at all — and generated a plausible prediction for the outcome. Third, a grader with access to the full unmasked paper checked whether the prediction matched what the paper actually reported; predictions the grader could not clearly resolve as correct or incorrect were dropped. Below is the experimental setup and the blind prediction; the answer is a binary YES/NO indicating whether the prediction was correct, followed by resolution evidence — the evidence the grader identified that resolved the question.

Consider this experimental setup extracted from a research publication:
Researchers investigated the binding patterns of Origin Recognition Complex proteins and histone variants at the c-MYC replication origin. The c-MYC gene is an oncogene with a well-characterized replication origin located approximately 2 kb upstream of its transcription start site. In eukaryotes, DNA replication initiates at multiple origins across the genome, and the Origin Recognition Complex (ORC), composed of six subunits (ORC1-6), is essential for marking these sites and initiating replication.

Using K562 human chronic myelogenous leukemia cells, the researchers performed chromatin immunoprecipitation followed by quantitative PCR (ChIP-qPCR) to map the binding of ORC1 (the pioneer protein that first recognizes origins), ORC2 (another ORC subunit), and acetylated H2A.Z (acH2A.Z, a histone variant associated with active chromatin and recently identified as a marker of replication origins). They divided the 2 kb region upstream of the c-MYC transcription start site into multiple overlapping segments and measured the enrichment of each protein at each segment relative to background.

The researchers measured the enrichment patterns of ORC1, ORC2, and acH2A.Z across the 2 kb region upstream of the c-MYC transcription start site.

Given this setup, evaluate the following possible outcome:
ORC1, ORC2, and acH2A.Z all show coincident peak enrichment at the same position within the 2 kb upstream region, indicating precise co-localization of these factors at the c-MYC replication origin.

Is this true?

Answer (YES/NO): NO